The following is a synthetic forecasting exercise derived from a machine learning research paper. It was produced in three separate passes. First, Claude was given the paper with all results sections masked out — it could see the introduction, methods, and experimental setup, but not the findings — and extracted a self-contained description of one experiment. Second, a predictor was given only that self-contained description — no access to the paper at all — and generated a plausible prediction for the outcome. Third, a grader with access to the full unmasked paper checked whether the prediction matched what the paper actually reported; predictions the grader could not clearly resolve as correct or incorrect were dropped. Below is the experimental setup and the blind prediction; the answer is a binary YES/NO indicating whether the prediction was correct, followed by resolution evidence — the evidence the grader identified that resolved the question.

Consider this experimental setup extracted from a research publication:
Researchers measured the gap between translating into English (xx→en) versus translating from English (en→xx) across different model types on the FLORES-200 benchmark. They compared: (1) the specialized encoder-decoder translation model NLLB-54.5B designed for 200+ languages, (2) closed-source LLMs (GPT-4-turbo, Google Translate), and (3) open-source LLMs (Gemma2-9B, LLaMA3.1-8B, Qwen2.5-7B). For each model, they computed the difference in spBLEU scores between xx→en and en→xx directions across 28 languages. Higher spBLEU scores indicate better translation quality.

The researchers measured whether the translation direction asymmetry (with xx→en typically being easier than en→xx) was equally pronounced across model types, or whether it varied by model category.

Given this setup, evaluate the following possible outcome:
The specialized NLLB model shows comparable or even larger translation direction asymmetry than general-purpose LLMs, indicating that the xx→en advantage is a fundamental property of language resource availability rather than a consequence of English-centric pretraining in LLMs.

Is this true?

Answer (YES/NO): NO